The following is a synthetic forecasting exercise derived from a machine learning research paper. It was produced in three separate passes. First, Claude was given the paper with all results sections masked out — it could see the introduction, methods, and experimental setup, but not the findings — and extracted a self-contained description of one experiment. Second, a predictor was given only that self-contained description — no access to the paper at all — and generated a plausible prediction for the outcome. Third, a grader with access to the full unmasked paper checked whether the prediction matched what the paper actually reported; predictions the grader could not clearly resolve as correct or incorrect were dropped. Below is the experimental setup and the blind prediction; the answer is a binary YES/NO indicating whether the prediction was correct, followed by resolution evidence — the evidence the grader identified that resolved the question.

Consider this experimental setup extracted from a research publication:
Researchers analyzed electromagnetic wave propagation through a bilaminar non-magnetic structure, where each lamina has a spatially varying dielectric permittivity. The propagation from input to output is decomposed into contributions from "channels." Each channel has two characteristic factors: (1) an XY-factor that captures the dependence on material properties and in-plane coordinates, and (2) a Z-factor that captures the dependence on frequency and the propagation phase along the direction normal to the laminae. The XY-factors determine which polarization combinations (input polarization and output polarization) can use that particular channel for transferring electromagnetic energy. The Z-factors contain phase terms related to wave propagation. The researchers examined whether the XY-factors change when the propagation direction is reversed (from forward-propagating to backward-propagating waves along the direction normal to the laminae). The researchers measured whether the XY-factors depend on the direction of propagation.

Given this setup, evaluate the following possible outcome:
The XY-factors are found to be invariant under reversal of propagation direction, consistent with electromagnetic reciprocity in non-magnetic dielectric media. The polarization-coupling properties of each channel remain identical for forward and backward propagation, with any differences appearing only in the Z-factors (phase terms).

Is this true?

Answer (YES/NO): YES